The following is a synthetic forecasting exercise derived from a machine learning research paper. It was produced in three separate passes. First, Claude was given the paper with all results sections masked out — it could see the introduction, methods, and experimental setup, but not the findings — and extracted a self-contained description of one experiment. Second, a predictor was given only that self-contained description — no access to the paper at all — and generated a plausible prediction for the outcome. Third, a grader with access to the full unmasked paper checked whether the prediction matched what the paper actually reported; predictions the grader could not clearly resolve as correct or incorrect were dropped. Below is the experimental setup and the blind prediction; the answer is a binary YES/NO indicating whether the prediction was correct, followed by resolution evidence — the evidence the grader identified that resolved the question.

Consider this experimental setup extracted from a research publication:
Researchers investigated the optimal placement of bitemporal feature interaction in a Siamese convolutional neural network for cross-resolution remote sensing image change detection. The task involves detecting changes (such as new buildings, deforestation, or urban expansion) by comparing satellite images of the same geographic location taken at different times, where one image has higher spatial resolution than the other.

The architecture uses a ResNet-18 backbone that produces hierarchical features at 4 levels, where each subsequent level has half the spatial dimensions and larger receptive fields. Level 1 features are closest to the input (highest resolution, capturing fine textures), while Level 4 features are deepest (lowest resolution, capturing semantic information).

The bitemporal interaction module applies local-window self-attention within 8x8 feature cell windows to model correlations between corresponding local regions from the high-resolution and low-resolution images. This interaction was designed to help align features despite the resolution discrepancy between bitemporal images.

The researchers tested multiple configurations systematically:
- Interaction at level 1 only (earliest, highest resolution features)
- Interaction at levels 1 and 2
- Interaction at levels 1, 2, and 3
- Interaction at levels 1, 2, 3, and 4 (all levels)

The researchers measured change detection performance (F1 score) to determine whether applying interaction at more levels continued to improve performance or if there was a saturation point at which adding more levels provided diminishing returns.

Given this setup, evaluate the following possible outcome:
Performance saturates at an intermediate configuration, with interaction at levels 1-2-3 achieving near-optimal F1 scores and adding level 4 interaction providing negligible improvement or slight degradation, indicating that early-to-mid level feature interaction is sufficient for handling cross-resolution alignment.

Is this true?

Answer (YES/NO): YES